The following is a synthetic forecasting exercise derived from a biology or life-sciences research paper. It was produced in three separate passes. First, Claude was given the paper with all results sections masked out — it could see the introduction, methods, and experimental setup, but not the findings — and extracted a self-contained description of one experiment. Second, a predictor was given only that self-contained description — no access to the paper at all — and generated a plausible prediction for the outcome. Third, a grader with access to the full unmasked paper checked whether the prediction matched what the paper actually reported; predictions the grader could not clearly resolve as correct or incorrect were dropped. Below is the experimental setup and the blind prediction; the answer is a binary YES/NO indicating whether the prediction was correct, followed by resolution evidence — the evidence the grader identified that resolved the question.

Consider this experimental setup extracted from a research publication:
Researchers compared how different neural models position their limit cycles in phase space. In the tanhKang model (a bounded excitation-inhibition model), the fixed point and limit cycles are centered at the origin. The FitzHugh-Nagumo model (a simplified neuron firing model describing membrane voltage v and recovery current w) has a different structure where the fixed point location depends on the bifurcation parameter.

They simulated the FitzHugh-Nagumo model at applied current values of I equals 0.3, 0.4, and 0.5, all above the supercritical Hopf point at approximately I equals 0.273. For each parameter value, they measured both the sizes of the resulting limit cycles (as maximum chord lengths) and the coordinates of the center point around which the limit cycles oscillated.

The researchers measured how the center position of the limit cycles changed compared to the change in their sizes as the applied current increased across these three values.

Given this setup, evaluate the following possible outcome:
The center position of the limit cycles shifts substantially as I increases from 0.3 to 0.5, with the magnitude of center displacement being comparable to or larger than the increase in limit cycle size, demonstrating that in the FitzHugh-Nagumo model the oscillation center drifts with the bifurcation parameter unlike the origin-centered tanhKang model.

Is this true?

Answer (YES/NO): NO